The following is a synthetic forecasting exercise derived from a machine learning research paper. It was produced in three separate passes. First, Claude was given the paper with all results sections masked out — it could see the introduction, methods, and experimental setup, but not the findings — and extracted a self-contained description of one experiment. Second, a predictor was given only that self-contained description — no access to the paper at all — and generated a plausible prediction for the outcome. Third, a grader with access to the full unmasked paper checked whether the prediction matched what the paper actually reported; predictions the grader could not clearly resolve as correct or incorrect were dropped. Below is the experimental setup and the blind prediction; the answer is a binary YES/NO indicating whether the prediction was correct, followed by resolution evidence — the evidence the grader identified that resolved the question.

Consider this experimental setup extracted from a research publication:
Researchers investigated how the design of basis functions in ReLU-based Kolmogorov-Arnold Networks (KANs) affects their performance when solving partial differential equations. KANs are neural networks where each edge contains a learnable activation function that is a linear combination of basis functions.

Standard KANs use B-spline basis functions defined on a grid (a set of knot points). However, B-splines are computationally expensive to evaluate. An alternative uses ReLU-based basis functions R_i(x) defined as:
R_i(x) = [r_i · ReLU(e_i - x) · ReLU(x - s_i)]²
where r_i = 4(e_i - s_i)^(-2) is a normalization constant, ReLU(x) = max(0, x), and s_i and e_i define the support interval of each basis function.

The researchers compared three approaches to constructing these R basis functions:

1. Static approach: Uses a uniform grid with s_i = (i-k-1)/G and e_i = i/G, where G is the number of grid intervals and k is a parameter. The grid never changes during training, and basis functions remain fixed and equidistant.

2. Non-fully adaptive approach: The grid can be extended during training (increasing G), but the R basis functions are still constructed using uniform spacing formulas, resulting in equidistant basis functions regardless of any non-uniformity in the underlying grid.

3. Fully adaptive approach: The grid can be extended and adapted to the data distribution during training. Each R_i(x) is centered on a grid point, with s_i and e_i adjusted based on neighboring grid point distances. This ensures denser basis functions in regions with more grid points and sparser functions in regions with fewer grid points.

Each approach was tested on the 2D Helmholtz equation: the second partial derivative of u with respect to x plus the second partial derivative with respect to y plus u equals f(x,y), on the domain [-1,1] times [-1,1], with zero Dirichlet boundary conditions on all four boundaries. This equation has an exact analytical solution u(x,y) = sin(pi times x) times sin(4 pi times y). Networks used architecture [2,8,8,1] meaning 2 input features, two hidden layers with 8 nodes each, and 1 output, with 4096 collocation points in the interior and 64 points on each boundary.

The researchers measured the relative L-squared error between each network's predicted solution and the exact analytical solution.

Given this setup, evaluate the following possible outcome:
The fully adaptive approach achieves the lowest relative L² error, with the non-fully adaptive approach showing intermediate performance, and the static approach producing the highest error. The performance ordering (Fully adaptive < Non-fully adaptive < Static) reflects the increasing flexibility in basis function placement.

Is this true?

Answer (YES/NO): YES